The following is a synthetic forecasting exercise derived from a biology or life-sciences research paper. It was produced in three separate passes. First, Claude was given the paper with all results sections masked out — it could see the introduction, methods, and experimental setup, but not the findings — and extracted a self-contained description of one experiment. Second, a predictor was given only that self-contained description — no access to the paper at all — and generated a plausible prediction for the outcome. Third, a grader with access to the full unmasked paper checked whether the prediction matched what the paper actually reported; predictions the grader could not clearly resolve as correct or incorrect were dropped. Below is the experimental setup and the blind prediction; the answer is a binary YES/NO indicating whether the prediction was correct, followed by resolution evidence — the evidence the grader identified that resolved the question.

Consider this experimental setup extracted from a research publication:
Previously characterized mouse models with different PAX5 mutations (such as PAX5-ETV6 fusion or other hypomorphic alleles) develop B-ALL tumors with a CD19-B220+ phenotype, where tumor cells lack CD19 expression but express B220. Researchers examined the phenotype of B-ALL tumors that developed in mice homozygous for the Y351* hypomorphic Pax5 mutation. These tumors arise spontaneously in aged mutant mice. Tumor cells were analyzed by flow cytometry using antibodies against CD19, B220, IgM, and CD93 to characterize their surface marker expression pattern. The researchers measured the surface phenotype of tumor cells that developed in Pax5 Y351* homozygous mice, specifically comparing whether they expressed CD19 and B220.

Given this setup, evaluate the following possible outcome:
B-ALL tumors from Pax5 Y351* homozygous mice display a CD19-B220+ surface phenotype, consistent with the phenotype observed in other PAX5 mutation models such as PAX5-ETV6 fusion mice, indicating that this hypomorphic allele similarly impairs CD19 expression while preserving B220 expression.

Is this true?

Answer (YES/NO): NO